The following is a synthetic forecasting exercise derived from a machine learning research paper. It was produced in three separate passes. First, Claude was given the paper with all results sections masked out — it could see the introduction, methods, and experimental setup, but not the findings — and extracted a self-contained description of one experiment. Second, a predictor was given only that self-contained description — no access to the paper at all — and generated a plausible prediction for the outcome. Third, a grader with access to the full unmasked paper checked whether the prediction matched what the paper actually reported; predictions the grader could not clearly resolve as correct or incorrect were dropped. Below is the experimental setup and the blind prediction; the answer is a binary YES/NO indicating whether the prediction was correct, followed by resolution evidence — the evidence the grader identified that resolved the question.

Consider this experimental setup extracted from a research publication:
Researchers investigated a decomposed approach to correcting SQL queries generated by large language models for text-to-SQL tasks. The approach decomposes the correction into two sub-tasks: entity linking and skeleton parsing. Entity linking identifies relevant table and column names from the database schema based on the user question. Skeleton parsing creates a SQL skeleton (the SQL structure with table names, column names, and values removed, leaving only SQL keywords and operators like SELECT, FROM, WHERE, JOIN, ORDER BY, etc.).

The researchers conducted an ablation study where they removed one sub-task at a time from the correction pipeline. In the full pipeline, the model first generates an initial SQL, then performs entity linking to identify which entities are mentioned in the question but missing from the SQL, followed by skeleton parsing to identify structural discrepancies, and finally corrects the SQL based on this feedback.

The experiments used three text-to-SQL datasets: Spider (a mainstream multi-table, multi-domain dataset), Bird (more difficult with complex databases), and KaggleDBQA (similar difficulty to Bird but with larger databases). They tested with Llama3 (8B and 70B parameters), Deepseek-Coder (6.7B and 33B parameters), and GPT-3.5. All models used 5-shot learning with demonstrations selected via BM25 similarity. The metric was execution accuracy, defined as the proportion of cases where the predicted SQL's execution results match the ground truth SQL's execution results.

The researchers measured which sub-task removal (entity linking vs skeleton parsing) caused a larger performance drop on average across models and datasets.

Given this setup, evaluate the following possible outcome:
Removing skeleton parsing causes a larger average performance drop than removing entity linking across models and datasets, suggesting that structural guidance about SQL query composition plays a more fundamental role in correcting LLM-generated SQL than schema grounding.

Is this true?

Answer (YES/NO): YES